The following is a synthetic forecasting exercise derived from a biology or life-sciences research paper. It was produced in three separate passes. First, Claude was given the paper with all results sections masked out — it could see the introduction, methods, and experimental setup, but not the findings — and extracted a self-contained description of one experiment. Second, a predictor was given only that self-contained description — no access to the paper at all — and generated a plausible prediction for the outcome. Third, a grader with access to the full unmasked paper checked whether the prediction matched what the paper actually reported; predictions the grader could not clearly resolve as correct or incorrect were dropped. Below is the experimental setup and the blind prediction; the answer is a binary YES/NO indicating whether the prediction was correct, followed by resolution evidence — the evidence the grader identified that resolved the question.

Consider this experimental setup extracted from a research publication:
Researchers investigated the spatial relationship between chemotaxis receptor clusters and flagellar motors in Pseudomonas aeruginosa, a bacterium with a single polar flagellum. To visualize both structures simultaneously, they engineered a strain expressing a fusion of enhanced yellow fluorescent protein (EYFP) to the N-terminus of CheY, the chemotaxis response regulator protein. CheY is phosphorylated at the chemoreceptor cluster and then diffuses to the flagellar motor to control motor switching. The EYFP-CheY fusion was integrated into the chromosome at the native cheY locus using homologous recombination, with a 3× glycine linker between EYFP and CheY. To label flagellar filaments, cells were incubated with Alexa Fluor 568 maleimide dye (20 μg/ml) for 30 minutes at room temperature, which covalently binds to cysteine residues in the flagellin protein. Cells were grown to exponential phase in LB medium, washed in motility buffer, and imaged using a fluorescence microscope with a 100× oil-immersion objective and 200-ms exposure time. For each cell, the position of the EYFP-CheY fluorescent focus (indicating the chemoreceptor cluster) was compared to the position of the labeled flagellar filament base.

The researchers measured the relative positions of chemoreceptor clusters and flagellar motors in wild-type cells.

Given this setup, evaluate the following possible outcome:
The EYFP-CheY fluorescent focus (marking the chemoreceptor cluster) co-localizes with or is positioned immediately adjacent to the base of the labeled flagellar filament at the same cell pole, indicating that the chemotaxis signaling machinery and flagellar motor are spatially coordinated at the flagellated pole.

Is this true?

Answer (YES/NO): YES